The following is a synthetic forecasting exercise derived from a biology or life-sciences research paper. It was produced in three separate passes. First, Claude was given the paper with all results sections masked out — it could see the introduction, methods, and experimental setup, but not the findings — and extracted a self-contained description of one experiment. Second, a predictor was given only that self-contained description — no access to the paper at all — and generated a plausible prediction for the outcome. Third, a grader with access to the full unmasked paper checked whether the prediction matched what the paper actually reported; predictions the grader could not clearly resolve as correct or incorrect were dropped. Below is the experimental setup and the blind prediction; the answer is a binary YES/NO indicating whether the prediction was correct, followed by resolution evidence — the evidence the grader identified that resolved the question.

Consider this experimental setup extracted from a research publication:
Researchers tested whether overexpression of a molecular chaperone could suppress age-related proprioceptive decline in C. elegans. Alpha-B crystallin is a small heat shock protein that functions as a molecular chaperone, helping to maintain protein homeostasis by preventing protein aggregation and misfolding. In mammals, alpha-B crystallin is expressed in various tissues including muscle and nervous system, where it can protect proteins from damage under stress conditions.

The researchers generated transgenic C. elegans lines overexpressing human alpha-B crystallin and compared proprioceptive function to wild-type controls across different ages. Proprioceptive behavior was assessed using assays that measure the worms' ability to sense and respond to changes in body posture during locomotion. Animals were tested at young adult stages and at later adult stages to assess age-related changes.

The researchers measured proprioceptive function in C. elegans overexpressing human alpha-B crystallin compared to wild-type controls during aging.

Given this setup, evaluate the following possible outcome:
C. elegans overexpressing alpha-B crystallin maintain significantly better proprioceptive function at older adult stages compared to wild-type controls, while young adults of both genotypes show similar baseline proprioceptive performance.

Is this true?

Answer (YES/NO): YES